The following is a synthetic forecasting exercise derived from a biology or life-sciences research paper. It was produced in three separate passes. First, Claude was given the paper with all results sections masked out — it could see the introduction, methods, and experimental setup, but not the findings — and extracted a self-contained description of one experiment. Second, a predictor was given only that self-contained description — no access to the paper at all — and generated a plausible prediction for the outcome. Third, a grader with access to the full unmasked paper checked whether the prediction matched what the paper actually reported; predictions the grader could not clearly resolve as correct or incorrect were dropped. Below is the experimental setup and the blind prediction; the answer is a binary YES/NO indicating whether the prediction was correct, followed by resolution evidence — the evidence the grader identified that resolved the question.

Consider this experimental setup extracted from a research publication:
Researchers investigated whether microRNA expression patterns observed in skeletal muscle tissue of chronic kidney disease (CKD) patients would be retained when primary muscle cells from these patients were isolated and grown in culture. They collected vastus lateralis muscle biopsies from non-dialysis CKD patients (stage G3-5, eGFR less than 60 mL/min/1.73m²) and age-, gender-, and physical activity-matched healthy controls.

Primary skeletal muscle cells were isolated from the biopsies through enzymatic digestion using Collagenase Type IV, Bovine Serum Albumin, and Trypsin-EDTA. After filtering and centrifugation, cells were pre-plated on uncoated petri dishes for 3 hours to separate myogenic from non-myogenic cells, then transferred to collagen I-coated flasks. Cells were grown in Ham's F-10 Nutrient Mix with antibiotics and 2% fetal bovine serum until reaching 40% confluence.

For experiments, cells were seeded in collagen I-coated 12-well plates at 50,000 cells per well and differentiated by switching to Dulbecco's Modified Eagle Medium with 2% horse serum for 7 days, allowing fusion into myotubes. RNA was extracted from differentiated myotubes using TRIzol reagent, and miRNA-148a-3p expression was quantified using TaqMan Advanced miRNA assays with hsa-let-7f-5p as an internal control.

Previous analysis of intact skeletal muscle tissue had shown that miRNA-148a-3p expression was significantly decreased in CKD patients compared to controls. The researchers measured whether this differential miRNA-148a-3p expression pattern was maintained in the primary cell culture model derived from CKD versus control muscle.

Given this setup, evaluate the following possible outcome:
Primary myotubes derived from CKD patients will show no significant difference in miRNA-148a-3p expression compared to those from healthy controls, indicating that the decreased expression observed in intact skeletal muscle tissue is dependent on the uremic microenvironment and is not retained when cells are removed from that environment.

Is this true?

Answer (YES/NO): NO